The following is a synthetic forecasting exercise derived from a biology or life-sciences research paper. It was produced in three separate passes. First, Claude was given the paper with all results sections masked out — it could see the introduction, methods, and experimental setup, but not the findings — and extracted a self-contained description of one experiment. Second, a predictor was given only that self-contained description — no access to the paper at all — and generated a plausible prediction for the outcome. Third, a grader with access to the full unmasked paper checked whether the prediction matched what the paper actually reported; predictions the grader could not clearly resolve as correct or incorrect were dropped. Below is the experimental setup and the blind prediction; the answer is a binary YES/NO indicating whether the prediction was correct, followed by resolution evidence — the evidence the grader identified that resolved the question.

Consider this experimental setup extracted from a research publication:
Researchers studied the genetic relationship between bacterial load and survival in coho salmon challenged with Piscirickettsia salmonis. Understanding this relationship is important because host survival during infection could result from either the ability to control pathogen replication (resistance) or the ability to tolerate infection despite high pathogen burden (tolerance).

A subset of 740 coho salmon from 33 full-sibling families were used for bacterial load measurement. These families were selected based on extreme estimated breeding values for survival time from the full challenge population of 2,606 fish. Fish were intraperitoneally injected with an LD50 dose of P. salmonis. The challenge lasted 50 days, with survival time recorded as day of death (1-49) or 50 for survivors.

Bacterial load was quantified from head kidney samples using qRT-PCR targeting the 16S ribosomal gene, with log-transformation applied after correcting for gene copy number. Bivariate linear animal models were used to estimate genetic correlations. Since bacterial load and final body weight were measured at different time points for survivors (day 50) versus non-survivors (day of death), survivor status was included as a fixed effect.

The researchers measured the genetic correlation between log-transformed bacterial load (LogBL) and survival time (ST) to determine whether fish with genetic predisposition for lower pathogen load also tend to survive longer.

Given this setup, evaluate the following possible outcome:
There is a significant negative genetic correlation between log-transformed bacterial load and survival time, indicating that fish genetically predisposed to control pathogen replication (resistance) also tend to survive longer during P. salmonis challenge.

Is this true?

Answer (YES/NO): NO